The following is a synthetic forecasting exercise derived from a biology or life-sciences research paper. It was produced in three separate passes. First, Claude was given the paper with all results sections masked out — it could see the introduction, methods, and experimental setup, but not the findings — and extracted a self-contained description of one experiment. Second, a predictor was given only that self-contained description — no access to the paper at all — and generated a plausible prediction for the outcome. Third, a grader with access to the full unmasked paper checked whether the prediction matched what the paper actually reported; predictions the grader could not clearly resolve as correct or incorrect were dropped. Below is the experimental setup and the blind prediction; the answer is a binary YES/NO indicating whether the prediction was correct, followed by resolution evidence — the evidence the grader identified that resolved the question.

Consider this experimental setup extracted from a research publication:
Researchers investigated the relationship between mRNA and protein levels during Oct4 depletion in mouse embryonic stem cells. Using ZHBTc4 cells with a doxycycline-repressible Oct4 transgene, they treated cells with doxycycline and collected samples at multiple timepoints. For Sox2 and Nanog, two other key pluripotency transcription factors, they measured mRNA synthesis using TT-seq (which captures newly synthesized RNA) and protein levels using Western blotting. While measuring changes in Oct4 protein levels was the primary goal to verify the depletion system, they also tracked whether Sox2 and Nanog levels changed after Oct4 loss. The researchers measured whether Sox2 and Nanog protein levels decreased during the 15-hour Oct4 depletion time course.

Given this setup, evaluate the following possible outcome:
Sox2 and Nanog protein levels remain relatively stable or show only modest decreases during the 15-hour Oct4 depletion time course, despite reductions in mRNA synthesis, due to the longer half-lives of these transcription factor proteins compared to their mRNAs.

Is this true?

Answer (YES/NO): YES